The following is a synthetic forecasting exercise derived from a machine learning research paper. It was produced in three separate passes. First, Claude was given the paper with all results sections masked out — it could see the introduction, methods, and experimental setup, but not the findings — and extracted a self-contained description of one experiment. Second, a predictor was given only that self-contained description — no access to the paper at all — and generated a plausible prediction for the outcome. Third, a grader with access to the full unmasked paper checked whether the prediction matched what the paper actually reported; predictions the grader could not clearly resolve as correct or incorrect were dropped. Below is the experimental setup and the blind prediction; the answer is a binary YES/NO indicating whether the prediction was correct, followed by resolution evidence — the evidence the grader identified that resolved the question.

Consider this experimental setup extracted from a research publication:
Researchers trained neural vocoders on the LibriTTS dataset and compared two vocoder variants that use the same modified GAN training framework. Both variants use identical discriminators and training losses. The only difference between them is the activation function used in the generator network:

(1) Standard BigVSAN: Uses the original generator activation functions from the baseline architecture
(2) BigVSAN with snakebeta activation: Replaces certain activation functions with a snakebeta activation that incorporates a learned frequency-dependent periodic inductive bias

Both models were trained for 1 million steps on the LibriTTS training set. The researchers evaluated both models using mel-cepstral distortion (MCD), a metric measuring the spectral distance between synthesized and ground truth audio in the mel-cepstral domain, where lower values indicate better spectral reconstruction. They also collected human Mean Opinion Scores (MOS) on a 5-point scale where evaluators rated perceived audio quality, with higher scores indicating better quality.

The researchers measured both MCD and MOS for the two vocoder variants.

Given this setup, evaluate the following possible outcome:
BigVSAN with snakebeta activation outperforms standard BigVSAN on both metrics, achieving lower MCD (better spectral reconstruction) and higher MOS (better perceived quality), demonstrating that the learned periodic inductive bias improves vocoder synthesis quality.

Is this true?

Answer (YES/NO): NO